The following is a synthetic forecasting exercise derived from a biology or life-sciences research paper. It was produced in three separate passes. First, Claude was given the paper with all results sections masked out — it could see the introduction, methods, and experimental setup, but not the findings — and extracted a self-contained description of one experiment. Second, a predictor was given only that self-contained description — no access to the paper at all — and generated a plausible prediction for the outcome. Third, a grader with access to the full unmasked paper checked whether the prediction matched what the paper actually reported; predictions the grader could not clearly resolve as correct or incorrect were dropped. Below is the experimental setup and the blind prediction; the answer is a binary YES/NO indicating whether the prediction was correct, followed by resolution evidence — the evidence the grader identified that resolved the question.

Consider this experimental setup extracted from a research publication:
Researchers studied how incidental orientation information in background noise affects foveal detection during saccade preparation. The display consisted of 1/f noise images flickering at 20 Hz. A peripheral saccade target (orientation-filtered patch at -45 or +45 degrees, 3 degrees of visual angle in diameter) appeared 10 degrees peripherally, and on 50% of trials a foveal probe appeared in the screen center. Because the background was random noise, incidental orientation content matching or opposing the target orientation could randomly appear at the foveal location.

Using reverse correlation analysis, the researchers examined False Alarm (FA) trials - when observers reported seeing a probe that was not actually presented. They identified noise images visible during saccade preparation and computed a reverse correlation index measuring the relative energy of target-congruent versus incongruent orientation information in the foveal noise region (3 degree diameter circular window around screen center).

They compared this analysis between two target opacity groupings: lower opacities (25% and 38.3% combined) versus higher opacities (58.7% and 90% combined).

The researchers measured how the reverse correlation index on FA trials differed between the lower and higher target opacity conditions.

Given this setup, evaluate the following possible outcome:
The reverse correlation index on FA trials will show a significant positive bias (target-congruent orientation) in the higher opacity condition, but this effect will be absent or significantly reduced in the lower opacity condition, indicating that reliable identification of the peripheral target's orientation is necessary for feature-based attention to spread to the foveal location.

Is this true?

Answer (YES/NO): YES